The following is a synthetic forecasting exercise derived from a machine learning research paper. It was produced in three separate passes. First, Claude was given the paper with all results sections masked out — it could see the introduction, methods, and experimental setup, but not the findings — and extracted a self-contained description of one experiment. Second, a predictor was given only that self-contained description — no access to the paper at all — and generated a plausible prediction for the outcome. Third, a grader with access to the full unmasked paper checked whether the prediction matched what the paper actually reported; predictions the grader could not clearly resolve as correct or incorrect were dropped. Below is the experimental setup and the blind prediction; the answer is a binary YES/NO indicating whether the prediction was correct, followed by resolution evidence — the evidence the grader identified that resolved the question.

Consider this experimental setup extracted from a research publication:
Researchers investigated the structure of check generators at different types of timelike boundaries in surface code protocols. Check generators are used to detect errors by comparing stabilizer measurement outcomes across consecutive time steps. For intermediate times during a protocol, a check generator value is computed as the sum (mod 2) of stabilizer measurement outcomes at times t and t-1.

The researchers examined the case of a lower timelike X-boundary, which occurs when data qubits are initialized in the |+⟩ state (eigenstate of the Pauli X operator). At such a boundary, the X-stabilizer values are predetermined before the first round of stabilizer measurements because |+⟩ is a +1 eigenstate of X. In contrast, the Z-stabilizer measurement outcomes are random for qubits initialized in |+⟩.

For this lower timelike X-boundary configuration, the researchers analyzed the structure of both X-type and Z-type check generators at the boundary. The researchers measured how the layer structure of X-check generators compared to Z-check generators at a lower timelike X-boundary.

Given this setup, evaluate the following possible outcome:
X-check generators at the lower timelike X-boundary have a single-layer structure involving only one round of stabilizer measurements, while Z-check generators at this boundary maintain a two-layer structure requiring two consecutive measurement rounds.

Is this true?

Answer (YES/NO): NO